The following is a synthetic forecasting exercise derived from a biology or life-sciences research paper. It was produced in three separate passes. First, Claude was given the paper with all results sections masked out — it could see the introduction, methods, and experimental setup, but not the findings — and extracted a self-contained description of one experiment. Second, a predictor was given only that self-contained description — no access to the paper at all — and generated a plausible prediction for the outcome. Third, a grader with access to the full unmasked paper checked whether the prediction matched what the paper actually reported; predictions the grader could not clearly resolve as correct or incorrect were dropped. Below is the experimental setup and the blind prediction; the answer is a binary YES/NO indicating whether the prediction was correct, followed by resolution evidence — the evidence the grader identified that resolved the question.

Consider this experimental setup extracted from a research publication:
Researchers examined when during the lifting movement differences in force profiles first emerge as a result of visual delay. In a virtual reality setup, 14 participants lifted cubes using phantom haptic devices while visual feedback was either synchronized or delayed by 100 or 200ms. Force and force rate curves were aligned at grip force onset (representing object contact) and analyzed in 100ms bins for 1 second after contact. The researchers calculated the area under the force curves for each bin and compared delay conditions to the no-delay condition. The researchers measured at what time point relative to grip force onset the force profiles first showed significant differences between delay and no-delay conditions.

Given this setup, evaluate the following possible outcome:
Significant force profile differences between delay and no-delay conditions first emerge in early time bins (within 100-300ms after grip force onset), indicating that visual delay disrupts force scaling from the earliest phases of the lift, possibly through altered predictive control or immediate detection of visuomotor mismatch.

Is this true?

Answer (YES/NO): YES